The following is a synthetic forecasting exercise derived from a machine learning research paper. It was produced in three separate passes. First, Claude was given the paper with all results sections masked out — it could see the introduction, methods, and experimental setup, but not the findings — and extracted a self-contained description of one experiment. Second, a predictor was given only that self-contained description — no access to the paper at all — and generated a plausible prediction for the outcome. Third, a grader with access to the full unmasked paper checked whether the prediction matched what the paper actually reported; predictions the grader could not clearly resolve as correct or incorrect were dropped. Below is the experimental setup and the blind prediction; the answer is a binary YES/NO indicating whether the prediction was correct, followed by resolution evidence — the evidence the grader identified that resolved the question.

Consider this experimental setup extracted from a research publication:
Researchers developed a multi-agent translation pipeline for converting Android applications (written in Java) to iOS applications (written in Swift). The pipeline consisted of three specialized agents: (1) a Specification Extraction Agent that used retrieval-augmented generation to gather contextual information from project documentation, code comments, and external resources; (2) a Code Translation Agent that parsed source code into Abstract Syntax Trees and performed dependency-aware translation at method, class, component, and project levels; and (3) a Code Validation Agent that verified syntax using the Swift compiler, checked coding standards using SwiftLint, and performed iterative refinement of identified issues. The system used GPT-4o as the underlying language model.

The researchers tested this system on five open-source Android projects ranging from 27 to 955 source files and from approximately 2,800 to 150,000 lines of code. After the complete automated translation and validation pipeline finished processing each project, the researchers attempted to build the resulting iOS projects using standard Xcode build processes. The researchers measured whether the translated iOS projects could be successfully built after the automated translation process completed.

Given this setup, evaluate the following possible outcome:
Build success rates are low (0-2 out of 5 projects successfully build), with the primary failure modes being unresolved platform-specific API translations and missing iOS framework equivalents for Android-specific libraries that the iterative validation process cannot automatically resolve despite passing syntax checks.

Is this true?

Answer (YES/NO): YES